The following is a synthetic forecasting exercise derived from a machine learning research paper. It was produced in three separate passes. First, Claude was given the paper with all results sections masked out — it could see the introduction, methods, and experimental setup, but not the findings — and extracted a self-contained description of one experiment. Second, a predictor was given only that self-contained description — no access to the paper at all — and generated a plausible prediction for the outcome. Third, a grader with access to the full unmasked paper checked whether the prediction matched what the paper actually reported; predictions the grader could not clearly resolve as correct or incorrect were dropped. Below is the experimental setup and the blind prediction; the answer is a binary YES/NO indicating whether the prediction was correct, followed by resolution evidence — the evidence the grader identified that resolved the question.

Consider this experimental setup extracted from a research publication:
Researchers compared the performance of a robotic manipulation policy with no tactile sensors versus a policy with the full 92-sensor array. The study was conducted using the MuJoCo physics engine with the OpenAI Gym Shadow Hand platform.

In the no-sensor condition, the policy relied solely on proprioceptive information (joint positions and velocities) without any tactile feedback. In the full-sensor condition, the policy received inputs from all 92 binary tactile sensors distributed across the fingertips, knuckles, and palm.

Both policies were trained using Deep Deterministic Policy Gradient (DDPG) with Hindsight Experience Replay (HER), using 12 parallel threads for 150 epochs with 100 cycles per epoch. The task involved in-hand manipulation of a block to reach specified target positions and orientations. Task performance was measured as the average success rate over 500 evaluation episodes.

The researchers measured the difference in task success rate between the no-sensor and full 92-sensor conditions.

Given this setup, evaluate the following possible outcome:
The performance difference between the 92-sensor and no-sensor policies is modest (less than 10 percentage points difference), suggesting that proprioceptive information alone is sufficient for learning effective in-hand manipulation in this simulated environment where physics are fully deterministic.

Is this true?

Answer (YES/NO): NO